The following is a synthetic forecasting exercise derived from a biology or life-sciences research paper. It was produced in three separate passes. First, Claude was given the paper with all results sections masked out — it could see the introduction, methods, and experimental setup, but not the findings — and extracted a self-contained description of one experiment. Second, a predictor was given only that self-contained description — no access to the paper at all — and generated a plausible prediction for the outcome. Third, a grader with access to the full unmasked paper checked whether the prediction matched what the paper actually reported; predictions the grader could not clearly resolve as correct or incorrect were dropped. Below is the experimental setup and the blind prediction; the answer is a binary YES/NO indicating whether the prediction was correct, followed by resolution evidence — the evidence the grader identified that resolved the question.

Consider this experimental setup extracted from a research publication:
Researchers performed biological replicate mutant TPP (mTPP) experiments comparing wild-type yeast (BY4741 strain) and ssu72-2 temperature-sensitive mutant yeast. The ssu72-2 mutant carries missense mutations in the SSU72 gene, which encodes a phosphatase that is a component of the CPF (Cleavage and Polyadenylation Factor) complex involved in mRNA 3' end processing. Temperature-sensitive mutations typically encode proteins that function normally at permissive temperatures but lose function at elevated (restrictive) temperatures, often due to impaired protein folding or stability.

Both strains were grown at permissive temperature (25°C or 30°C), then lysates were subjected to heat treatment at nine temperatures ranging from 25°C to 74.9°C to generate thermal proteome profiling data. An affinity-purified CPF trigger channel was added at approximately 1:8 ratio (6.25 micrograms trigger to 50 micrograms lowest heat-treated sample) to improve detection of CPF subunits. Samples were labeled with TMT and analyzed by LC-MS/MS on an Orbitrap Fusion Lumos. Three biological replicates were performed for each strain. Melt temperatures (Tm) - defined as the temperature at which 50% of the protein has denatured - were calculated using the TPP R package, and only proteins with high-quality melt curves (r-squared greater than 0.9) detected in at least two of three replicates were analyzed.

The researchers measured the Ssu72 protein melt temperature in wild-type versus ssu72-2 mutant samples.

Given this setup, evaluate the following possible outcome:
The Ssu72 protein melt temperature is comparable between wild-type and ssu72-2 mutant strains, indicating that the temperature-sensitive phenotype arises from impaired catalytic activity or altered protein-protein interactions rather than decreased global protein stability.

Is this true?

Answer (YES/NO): YES